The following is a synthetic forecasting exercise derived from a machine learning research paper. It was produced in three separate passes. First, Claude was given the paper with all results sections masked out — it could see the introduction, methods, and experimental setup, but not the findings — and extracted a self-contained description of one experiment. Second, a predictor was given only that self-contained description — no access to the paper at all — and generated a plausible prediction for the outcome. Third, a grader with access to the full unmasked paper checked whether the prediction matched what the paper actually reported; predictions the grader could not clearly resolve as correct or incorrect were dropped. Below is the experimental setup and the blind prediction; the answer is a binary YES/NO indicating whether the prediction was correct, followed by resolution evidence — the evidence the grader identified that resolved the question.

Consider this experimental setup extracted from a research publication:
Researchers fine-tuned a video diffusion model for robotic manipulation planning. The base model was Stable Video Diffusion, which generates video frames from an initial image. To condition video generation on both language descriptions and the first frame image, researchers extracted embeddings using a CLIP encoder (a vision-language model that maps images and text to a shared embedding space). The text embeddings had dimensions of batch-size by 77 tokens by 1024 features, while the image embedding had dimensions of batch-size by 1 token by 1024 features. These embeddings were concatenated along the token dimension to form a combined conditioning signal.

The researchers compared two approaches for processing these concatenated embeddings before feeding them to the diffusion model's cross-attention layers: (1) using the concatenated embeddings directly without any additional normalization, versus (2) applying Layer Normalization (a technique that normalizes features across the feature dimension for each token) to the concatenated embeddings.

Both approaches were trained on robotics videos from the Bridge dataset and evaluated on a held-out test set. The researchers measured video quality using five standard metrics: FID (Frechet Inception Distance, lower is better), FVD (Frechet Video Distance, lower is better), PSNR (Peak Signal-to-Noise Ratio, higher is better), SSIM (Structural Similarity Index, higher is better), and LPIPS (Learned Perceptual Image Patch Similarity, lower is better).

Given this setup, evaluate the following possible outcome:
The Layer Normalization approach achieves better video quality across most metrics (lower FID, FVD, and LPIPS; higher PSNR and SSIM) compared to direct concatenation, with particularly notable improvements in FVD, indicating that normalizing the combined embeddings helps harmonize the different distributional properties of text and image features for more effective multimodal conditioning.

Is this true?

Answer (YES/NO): YES